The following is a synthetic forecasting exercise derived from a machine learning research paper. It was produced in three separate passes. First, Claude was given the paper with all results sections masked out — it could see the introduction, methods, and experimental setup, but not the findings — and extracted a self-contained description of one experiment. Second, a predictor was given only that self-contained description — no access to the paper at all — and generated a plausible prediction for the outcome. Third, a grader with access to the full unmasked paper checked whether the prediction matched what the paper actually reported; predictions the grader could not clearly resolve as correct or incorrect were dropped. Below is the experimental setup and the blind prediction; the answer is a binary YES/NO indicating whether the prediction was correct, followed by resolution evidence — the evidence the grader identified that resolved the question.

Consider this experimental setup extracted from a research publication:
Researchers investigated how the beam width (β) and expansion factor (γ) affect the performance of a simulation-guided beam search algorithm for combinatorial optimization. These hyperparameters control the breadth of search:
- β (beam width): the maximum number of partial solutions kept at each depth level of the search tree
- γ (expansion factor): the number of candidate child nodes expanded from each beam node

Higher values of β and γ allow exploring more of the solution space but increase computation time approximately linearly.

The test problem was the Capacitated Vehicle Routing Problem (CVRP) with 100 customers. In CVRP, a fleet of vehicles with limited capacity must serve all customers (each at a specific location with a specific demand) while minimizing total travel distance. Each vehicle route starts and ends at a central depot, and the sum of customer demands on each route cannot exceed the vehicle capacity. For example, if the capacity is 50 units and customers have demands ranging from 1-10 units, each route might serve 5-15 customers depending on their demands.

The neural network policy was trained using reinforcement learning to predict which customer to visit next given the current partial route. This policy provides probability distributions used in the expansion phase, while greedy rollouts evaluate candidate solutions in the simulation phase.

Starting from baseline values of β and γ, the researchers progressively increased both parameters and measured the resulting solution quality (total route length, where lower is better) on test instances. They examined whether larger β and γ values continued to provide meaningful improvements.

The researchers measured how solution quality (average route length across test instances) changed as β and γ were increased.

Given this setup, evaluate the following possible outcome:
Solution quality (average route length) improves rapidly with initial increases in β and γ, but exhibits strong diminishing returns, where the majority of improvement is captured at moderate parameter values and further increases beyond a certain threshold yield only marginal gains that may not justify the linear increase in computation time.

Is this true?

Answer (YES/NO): YES